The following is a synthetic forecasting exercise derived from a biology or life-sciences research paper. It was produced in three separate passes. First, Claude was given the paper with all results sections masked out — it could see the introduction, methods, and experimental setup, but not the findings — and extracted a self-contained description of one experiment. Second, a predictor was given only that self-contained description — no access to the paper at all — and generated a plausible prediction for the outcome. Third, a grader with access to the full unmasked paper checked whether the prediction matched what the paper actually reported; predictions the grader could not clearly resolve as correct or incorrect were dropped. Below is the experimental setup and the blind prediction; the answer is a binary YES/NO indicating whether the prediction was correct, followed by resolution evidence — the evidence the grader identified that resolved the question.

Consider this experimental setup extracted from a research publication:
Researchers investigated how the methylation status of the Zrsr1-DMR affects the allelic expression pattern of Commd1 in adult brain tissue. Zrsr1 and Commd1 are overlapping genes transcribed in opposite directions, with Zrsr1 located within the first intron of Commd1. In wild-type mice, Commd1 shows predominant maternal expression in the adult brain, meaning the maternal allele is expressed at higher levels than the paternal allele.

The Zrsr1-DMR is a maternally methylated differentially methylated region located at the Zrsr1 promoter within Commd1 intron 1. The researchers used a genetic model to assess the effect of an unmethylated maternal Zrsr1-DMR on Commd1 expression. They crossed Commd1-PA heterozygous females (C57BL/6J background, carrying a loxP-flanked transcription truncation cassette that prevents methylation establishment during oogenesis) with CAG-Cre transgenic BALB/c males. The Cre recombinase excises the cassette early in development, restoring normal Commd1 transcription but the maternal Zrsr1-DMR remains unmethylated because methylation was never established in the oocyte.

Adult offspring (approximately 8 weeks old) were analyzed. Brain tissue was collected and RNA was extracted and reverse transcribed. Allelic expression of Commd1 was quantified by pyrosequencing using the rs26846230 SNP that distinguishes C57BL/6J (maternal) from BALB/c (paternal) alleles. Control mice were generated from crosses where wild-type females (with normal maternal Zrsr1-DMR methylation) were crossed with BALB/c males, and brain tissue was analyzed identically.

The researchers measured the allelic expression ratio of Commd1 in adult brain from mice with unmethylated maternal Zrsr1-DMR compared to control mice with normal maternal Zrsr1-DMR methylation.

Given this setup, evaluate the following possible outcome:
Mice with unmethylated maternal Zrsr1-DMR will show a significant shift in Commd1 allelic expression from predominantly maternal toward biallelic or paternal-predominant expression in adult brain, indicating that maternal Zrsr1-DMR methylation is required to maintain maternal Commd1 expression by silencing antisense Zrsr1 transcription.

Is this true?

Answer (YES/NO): YES